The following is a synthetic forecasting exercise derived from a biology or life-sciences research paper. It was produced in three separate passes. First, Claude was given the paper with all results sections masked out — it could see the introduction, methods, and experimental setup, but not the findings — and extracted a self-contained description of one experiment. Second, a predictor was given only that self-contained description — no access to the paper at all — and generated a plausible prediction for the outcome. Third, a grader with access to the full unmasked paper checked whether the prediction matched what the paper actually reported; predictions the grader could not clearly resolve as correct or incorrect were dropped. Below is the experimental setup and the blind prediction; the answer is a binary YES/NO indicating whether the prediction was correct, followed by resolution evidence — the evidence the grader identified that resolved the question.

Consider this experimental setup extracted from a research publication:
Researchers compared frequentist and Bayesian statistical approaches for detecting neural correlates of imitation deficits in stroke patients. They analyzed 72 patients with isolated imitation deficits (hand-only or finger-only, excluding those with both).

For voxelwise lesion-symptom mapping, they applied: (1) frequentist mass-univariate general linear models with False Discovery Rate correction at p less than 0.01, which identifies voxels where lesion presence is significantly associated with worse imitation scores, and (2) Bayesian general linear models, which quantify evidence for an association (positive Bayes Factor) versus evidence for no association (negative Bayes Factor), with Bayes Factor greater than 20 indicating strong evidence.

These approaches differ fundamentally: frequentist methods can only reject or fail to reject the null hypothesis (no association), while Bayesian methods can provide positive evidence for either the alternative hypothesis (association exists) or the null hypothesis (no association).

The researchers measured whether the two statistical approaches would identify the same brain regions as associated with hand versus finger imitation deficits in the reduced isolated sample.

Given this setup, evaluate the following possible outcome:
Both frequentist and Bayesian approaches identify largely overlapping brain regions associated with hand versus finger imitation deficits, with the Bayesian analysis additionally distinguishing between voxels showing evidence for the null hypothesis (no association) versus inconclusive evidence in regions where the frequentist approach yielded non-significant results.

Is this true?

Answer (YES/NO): NO